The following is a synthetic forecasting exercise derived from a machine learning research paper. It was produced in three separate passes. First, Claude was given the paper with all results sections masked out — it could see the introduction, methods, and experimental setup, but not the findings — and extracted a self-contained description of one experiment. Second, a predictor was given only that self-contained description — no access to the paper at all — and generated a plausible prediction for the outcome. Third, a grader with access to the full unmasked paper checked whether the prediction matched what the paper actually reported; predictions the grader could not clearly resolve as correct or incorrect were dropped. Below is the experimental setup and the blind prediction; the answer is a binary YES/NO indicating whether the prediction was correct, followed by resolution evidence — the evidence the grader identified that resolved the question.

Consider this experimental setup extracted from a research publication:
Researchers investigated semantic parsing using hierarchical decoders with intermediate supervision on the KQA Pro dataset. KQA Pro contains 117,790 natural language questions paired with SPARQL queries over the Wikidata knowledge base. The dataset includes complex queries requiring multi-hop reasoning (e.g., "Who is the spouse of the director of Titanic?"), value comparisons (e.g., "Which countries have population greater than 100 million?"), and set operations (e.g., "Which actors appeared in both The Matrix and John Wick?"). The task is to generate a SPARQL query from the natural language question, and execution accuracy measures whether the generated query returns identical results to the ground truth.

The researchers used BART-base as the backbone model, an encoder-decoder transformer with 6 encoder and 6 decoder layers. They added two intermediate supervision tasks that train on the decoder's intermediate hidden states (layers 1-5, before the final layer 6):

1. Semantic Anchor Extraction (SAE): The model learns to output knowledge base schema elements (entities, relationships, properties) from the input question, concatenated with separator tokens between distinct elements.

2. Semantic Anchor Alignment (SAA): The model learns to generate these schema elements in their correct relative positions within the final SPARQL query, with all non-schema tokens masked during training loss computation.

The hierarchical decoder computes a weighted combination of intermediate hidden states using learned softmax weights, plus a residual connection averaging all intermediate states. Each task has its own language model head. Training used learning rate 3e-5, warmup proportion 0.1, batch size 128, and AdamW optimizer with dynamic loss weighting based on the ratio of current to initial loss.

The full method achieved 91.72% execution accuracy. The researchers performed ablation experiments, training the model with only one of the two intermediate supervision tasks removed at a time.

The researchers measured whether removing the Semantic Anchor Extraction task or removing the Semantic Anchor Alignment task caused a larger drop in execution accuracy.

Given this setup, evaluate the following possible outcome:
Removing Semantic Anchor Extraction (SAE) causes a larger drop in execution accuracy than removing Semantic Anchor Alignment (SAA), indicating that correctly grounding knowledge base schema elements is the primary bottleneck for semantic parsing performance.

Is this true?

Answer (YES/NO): YES